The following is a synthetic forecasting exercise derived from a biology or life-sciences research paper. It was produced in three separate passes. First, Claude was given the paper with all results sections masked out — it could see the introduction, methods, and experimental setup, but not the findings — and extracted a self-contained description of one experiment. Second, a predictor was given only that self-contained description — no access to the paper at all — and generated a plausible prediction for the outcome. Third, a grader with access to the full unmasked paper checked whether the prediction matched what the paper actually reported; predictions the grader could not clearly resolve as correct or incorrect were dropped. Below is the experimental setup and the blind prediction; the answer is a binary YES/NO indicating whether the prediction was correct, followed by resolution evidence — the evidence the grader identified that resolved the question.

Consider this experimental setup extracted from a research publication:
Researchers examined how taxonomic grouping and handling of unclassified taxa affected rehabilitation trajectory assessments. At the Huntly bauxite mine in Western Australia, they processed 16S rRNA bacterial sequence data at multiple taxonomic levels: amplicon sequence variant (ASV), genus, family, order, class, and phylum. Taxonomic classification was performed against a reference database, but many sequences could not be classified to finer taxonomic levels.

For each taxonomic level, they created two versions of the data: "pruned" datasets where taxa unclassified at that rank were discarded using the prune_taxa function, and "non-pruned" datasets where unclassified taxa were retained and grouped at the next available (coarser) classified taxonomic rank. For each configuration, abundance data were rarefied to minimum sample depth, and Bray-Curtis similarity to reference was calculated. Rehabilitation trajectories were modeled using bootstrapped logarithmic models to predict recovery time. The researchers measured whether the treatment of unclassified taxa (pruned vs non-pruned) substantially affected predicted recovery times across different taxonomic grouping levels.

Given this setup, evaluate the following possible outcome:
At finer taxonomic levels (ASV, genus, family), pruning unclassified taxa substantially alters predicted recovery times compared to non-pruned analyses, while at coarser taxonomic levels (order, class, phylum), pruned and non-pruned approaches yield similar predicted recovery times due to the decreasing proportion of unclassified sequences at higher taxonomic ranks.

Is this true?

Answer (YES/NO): NO